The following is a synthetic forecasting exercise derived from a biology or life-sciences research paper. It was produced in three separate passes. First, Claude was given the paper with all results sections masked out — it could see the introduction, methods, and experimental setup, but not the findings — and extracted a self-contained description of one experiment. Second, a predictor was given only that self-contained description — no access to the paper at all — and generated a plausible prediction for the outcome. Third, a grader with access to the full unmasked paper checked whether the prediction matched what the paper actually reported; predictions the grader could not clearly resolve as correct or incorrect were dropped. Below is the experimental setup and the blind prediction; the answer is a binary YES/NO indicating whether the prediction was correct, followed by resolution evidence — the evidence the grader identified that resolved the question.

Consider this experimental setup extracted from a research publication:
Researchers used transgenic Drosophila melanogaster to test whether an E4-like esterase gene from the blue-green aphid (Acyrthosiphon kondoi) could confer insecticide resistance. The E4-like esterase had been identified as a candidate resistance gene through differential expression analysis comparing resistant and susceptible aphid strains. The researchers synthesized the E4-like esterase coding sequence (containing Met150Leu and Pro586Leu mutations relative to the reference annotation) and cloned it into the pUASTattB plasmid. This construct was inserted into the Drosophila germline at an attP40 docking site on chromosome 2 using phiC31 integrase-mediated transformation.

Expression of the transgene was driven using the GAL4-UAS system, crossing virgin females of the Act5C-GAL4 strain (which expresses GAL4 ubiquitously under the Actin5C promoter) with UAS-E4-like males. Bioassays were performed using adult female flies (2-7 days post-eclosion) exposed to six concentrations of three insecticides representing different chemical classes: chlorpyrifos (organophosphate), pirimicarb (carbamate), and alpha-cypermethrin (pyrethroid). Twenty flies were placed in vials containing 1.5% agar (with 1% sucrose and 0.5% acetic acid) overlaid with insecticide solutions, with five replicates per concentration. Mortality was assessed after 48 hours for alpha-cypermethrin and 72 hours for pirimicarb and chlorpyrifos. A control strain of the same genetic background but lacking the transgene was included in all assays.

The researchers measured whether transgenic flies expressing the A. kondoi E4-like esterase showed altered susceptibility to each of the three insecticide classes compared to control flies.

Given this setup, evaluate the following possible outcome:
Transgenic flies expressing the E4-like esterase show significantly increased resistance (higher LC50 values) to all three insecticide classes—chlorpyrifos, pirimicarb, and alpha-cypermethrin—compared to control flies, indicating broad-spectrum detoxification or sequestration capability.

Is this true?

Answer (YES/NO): YES